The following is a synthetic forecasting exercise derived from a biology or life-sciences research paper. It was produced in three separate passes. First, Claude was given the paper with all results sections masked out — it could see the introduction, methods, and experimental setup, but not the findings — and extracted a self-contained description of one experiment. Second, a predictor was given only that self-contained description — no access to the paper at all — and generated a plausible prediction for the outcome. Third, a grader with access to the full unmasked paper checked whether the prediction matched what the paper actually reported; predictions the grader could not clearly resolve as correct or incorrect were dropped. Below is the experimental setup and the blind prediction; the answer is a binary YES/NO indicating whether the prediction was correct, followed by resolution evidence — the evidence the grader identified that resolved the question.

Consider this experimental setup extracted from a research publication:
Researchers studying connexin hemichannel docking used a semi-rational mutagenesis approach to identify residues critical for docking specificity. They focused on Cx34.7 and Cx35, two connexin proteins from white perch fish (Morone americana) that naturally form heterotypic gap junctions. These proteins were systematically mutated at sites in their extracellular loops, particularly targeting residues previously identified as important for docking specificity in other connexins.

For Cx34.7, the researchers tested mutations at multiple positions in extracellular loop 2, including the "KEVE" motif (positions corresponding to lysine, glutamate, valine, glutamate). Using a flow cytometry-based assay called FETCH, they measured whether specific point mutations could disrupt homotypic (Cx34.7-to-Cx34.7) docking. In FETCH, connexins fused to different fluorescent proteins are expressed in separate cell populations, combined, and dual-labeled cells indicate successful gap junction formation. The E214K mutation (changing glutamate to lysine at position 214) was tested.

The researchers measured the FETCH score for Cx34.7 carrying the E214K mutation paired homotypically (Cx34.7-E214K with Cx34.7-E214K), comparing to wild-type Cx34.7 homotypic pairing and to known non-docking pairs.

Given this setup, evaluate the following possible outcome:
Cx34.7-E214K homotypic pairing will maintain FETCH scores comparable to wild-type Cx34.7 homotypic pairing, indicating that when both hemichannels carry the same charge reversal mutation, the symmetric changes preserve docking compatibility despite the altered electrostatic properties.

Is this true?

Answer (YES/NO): YES